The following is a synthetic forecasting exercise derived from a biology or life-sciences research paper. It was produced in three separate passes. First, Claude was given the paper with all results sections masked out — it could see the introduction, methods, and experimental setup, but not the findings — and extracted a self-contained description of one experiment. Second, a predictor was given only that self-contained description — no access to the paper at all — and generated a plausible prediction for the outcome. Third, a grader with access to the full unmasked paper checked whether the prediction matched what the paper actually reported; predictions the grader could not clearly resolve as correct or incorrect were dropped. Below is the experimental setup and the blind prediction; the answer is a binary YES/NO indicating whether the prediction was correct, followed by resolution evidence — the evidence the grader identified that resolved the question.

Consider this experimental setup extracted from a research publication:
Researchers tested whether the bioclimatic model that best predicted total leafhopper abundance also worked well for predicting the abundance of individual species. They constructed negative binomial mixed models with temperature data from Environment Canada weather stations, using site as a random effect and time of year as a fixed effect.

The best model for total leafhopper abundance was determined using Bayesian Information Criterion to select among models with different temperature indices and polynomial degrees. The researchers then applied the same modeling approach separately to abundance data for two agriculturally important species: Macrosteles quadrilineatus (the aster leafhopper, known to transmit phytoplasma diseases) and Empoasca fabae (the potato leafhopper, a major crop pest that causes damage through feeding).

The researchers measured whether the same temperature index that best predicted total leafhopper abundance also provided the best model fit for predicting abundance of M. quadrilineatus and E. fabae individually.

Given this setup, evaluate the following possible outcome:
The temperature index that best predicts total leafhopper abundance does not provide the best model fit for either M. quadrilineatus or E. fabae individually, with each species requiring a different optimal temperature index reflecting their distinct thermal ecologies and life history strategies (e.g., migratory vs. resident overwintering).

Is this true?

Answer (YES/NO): NO